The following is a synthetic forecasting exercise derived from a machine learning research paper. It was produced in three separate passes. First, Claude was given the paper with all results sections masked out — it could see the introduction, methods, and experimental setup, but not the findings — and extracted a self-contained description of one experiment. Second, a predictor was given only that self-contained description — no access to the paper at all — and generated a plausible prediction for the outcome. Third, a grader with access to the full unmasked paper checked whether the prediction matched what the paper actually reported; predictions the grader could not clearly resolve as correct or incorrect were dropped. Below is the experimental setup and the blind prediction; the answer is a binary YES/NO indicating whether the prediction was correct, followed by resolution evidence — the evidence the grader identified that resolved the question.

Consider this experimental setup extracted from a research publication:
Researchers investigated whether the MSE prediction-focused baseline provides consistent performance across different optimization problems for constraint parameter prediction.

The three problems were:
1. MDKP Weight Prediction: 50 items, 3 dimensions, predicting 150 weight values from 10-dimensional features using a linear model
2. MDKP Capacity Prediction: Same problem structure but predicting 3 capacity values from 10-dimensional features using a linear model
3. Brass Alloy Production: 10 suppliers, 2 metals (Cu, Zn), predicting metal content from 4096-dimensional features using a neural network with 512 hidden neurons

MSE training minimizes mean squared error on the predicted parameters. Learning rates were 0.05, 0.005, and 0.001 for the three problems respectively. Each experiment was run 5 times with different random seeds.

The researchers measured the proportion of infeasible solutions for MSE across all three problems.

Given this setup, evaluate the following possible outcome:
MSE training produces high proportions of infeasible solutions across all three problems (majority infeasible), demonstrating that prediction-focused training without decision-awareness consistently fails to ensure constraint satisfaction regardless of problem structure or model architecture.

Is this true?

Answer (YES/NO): NO